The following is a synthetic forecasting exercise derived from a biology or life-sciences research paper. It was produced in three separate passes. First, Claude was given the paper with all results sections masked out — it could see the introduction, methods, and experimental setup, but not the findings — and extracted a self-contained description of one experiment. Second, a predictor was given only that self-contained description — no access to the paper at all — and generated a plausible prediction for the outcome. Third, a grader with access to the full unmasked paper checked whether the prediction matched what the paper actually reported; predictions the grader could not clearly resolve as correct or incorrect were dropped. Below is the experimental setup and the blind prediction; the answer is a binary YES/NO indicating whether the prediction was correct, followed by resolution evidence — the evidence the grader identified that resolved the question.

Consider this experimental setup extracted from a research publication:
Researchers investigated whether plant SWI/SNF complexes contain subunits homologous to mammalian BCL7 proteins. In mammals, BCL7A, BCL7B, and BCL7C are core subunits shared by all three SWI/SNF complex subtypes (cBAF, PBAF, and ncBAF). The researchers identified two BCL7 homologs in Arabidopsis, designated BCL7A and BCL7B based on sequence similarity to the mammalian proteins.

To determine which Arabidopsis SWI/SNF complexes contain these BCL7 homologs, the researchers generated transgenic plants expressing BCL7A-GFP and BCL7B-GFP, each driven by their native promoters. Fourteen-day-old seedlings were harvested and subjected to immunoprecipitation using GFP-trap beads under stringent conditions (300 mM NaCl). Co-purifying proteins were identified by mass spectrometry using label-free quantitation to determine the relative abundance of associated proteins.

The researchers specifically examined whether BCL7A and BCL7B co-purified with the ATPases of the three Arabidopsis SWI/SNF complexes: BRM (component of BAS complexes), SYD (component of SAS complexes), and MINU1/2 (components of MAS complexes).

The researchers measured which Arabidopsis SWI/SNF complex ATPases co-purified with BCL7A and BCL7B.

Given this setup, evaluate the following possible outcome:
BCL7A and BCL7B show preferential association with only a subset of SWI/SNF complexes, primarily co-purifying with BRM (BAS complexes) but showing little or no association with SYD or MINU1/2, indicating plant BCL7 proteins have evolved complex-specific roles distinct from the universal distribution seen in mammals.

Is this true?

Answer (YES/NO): NO